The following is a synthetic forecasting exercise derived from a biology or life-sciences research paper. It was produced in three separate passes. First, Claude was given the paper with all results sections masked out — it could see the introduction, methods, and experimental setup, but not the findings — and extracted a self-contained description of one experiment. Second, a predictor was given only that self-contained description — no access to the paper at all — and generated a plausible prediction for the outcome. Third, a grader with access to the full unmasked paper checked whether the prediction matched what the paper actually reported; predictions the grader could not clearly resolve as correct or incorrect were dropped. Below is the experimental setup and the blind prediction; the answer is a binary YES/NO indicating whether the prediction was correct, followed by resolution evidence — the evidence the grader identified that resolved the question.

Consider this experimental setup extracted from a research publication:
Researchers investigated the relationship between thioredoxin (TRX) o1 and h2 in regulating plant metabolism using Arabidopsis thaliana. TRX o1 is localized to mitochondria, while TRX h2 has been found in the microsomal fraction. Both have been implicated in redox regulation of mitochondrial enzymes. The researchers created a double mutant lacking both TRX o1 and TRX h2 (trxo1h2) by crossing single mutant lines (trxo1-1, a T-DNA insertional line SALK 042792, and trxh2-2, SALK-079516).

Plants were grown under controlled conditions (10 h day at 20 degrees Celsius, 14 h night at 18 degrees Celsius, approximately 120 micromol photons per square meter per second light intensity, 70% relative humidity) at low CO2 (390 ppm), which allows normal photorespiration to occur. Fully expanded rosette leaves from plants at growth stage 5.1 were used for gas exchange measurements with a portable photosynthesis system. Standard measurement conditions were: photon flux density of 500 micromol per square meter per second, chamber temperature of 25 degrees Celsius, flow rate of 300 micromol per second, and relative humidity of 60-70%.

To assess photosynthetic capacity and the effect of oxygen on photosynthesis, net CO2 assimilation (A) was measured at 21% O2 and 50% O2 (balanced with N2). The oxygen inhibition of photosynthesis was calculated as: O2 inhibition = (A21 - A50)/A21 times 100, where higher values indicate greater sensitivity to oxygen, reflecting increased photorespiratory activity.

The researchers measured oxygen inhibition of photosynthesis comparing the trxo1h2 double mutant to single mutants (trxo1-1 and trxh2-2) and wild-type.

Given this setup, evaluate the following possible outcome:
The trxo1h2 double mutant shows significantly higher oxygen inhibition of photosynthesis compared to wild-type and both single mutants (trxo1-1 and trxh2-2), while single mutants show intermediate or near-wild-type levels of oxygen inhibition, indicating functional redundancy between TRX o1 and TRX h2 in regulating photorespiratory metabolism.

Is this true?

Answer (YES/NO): NO